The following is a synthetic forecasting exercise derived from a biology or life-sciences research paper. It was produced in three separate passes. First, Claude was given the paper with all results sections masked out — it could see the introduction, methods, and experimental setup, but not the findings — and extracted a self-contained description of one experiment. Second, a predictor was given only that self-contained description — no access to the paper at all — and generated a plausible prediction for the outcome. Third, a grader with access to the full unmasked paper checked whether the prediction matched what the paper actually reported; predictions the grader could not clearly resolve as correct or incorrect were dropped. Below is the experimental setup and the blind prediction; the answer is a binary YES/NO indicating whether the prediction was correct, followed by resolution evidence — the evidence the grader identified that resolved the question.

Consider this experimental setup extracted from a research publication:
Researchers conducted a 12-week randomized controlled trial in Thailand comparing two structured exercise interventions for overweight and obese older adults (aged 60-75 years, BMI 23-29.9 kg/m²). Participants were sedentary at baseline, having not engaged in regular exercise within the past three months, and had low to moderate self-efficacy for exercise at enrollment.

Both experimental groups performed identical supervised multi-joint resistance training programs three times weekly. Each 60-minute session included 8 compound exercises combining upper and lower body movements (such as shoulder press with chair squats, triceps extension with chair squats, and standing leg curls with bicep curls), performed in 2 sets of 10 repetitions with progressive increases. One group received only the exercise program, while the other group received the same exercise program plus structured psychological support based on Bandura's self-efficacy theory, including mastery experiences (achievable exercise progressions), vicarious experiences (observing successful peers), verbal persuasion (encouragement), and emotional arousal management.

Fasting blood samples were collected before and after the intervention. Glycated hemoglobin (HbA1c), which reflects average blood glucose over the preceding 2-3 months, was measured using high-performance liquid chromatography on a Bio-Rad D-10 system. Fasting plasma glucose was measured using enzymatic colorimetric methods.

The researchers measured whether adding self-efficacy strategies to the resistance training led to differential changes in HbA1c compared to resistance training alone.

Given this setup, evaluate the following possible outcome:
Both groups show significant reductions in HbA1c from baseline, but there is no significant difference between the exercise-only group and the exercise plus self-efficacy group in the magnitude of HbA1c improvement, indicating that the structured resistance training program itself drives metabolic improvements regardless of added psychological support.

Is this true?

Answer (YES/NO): NO